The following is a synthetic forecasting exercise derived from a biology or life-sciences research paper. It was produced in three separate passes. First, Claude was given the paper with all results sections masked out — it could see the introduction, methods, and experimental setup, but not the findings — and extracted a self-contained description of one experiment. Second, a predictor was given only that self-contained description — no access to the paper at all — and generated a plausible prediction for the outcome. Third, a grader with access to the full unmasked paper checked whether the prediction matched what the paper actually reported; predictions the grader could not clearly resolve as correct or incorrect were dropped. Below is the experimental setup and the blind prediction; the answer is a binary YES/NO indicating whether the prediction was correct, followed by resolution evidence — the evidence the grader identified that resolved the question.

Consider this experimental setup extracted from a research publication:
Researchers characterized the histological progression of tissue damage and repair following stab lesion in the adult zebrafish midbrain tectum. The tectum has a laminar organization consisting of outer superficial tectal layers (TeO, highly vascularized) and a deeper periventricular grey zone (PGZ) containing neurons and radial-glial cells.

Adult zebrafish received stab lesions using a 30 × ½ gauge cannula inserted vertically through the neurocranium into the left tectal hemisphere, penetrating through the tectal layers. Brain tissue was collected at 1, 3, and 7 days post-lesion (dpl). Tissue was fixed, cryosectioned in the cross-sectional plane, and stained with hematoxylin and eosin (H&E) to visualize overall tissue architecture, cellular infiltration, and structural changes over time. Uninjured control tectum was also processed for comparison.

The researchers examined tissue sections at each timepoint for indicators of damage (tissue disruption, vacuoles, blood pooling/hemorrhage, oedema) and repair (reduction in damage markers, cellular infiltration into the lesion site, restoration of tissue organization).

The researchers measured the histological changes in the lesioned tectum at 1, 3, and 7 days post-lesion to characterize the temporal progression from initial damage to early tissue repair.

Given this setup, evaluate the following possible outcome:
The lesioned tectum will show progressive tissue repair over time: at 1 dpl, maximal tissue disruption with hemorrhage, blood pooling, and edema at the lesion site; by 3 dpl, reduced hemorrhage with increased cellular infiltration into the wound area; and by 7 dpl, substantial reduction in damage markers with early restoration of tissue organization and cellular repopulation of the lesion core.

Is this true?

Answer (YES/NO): NO